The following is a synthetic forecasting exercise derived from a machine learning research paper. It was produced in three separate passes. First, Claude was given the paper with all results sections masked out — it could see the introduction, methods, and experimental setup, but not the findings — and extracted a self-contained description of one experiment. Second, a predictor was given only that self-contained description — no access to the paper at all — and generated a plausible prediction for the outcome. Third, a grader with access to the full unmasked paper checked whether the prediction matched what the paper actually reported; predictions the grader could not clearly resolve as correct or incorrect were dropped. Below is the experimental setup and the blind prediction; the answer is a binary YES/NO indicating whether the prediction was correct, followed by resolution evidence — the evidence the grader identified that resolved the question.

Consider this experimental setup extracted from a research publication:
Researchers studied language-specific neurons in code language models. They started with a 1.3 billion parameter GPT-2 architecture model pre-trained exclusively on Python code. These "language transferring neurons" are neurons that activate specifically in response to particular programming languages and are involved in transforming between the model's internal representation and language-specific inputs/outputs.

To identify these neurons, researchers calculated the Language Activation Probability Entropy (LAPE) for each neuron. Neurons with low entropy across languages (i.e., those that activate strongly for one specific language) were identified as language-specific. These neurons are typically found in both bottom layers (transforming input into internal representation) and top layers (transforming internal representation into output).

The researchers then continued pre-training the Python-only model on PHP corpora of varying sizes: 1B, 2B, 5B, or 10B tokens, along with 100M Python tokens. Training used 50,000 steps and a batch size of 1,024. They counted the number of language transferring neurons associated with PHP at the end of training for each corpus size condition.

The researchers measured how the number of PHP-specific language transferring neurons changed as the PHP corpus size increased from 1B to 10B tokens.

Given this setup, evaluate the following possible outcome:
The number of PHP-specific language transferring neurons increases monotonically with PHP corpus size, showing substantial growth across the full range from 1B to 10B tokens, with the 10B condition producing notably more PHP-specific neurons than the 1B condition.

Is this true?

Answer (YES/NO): NO